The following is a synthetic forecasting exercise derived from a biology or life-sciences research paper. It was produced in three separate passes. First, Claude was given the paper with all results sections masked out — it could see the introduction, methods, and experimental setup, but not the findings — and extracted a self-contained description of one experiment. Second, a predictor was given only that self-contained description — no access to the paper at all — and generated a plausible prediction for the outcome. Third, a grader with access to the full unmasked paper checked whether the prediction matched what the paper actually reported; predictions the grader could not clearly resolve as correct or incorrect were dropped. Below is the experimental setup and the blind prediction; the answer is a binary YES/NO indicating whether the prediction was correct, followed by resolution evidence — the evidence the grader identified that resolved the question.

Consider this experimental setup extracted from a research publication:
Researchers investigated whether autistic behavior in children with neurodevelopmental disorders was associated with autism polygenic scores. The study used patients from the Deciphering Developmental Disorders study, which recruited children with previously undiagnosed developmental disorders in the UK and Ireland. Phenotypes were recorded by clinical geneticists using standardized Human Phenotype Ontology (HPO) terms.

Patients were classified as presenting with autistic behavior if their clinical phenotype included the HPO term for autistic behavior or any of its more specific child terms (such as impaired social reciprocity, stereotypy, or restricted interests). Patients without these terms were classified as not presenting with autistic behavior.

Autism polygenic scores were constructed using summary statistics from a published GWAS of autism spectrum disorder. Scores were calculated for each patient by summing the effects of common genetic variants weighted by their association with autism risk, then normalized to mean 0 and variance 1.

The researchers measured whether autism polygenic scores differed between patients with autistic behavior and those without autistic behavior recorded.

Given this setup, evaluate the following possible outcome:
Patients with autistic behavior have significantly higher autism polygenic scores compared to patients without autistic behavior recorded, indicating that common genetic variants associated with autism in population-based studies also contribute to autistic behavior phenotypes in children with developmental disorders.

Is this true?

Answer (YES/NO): YES